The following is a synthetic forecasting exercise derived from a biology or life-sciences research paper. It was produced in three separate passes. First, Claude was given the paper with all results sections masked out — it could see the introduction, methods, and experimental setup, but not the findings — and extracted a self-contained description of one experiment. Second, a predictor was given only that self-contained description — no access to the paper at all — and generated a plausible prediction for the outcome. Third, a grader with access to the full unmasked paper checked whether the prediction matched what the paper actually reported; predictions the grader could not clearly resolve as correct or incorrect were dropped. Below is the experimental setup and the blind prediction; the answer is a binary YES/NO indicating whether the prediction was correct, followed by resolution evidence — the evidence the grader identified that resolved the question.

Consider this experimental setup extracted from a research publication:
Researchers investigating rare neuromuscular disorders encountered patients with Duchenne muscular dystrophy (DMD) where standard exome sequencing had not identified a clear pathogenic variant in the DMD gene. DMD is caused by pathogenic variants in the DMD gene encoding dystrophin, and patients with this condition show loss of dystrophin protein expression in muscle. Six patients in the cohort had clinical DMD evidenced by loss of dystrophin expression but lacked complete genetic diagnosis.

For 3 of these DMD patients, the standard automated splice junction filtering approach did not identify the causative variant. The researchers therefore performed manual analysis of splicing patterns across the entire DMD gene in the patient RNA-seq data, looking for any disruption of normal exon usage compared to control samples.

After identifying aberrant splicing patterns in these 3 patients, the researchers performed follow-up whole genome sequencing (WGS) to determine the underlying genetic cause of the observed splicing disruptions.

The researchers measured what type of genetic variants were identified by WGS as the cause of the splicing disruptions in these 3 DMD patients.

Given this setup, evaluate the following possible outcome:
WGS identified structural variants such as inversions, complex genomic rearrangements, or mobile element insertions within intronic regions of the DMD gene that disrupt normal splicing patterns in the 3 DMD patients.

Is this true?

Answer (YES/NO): YES